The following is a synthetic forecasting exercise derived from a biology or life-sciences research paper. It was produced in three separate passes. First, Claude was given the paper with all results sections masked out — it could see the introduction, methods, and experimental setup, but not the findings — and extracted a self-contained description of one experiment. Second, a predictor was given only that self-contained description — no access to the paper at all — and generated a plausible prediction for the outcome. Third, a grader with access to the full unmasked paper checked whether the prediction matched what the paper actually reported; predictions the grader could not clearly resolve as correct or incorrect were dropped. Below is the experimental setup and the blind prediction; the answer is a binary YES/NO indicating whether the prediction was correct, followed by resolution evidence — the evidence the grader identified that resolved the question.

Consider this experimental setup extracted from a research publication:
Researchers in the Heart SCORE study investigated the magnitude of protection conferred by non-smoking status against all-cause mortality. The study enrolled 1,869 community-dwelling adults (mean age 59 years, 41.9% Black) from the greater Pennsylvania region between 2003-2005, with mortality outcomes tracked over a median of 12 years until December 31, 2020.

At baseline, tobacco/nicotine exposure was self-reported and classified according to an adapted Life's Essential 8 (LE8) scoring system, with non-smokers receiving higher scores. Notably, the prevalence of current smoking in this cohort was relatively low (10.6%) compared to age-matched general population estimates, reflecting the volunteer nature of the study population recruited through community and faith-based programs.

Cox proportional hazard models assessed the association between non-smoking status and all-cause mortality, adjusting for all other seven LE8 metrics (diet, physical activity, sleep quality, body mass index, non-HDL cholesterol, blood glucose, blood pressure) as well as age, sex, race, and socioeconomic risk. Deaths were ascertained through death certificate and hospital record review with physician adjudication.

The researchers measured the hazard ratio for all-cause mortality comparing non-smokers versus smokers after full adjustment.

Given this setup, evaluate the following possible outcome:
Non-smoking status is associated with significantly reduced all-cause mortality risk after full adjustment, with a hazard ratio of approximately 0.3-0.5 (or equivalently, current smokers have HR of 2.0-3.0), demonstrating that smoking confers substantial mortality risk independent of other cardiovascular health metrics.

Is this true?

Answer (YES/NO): YES